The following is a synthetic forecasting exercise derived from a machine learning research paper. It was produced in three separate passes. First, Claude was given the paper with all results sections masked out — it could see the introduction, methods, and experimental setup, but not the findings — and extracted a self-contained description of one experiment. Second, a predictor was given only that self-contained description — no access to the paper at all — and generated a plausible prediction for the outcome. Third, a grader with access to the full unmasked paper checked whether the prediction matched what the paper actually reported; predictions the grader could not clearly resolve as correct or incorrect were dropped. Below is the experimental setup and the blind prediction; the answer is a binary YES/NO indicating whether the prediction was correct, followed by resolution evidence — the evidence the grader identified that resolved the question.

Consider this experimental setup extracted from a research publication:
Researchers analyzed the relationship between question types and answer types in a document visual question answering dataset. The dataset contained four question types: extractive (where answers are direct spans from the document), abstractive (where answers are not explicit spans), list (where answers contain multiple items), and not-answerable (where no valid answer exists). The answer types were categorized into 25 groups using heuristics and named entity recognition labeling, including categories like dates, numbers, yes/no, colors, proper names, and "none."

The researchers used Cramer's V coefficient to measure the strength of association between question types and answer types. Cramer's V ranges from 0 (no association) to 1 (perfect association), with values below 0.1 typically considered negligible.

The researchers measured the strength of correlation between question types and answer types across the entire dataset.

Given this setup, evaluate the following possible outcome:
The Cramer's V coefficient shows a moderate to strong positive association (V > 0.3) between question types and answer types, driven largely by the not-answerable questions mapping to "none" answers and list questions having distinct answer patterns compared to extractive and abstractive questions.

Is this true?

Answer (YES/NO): NO